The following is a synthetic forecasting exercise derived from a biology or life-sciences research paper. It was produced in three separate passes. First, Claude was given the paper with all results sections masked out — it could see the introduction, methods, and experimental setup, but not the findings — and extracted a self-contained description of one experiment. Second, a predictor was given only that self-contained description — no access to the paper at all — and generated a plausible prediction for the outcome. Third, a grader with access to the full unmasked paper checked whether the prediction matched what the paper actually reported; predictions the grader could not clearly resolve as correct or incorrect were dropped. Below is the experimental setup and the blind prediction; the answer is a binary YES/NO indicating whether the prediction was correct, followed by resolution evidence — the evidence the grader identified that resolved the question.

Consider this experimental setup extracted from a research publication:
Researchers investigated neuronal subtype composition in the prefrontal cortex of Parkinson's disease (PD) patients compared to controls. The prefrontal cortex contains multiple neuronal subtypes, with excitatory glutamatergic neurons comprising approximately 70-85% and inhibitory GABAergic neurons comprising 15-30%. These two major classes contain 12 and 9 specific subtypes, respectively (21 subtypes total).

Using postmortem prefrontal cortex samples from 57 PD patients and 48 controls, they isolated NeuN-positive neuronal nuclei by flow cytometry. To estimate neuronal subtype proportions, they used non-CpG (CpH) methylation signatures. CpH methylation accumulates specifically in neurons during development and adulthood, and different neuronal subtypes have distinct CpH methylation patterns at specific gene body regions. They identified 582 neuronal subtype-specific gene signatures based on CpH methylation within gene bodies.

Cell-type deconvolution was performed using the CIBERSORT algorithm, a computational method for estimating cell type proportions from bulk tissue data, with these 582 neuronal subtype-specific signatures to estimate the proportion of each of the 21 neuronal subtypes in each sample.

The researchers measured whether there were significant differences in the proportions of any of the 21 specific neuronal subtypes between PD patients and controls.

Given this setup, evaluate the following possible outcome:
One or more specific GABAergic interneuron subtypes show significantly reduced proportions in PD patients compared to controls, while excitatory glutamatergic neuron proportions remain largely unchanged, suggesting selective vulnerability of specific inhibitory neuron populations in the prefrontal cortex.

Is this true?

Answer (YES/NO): NO